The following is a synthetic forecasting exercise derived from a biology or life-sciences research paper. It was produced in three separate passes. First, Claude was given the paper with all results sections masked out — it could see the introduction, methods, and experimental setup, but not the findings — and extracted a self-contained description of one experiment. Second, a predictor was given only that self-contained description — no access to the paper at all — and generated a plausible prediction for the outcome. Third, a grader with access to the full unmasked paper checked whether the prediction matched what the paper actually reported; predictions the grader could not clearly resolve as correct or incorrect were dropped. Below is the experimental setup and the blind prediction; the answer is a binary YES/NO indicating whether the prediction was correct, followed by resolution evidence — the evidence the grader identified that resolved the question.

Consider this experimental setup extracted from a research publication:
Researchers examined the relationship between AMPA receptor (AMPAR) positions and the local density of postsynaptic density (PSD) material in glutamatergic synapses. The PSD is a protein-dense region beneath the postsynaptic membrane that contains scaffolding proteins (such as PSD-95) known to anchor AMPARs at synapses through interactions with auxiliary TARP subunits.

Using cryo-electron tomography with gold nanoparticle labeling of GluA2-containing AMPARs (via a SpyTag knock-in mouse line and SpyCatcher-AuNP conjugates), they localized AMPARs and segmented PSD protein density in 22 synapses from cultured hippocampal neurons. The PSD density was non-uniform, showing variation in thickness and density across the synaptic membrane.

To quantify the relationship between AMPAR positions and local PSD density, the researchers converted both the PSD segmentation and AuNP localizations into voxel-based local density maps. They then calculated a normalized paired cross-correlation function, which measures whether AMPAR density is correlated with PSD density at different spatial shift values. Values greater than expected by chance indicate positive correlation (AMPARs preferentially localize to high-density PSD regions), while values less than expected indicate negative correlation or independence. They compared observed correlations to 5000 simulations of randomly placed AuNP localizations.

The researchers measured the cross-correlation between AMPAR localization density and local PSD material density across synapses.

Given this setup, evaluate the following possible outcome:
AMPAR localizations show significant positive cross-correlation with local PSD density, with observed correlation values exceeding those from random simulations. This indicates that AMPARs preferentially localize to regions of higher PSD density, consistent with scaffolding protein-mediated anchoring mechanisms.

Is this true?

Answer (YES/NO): YES